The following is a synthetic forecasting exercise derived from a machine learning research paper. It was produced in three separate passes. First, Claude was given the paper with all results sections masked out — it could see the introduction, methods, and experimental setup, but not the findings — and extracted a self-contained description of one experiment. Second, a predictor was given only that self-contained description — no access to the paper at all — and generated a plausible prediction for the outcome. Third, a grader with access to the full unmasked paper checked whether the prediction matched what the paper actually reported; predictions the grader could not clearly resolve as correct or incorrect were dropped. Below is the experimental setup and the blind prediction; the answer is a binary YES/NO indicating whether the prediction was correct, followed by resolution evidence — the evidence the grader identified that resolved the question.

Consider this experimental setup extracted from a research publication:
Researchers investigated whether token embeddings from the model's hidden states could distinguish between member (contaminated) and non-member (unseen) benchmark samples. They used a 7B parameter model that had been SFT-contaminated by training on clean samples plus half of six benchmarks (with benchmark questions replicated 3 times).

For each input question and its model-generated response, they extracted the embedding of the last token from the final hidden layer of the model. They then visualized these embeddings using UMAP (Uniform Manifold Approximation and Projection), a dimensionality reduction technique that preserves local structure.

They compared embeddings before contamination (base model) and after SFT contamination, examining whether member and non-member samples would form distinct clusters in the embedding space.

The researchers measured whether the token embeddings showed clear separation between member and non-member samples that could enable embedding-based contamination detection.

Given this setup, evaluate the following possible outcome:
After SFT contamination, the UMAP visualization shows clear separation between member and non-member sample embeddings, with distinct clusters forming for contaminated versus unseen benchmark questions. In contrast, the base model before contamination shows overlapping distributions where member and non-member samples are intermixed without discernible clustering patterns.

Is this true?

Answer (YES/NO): NO